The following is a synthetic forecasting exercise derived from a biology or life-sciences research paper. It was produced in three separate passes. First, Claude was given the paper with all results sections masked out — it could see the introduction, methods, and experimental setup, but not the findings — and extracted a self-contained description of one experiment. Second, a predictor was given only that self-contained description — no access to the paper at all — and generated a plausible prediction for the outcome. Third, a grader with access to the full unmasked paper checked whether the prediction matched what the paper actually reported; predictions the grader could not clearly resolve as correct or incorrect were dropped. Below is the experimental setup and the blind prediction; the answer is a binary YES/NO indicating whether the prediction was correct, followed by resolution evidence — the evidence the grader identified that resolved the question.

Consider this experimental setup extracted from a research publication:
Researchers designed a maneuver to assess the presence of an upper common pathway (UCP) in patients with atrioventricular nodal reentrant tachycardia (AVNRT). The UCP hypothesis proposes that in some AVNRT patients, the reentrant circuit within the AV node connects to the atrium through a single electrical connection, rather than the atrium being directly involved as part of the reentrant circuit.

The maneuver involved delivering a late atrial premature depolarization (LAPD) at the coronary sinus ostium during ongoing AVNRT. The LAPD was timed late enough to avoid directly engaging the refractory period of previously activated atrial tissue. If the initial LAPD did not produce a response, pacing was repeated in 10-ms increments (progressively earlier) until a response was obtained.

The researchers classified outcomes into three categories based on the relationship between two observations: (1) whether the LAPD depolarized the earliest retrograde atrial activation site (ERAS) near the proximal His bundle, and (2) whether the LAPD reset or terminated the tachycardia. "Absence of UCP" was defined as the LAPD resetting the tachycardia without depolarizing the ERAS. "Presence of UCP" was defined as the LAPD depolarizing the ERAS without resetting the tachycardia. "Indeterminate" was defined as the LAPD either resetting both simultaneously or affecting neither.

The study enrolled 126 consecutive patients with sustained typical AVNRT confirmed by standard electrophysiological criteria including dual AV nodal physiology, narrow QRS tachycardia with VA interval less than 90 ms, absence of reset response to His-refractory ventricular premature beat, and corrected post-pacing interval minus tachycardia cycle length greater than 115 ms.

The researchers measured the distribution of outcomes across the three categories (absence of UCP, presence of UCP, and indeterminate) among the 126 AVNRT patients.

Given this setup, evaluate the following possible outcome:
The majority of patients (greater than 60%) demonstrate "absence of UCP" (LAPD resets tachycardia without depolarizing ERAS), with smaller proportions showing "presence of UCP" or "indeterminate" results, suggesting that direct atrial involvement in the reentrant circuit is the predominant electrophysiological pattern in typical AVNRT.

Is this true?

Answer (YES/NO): YES